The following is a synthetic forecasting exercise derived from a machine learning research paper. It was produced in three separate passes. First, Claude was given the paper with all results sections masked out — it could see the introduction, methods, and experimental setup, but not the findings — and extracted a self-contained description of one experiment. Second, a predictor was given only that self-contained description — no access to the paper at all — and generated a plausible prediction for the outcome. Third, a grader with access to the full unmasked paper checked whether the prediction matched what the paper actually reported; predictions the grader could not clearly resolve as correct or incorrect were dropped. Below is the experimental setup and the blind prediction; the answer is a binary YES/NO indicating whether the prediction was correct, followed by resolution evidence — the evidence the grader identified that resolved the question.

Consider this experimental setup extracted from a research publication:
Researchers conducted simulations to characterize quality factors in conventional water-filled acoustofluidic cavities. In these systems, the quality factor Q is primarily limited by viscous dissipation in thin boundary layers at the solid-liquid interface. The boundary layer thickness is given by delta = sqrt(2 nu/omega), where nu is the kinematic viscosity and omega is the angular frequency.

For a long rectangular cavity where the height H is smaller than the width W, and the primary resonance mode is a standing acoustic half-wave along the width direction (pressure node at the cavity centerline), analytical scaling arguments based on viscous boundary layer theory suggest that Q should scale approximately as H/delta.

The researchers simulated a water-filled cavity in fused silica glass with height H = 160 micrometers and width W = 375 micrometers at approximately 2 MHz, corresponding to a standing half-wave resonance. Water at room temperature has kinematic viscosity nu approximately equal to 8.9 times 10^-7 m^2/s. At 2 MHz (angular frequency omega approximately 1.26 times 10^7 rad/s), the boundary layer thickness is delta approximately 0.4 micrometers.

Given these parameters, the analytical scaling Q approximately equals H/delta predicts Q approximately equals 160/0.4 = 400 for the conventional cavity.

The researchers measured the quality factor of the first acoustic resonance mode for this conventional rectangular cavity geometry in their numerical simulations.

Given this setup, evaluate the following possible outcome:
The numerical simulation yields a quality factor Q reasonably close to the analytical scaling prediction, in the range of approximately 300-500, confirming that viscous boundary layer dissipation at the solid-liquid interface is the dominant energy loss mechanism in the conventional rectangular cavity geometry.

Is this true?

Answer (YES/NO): YES